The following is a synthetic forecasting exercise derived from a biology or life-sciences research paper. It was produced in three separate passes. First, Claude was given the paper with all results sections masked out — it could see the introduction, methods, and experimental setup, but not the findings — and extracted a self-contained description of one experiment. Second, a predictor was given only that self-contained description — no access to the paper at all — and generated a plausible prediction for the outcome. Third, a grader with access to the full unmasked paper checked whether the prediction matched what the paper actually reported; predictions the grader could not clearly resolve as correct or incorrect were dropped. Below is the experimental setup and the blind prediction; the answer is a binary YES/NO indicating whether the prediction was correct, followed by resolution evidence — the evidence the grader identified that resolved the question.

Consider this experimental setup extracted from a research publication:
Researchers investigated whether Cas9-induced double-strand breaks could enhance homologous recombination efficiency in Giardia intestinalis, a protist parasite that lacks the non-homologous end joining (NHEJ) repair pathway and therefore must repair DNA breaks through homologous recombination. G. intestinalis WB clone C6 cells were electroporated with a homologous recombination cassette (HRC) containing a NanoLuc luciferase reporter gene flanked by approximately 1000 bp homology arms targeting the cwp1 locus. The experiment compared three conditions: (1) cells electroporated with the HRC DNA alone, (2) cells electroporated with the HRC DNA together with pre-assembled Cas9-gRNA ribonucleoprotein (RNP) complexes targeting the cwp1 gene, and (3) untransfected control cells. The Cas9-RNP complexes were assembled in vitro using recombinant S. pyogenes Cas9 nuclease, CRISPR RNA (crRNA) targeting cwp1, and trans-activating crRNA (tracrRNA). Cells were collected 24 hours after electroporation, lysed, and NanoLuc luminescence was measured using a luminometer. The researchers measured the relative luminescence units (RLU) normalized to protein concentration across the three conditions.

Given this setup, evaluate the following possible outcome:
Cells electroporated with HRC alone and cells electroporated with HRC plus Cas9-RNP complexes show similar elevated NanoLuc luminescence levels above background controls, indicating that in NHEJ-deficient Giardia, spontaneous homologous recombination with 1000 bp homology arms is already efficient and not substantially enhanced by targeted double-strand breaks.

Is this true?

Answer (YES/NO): NO